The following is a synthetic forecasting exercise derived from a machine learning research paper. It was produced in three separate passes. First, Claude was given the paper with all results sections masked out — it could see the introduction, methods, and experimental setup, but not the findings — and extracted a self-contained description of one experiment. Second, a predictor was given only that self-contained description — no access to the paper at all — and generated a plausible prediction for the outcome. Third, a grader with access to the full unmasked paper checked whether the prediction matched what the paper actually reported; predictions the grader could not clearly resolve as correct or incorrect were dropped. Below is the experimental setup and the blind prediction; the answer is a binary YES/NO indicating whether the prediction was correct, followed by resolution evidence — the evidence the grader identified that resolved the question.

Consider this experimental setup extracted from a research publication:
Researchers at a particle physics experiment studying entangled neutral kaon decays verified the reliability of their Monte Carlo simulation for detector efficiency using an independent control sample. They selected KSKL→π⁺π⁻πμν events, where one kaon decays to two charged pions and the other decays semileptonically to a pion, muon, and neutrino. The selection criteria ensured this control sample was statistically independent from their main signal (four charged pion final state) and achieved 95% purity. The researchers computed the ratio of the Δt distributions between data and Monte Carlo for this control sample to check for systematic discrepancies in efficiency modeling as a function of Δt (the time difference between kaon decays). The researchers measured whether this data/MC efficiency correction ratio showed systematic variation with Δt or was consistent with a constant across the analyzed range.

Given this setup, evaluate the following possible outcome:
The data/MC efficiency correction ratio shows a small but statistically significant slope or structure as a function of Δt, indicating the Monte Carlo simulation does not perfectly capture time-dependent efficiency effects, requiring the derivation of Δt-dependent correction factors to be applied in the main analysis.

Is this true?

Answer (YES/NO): NO